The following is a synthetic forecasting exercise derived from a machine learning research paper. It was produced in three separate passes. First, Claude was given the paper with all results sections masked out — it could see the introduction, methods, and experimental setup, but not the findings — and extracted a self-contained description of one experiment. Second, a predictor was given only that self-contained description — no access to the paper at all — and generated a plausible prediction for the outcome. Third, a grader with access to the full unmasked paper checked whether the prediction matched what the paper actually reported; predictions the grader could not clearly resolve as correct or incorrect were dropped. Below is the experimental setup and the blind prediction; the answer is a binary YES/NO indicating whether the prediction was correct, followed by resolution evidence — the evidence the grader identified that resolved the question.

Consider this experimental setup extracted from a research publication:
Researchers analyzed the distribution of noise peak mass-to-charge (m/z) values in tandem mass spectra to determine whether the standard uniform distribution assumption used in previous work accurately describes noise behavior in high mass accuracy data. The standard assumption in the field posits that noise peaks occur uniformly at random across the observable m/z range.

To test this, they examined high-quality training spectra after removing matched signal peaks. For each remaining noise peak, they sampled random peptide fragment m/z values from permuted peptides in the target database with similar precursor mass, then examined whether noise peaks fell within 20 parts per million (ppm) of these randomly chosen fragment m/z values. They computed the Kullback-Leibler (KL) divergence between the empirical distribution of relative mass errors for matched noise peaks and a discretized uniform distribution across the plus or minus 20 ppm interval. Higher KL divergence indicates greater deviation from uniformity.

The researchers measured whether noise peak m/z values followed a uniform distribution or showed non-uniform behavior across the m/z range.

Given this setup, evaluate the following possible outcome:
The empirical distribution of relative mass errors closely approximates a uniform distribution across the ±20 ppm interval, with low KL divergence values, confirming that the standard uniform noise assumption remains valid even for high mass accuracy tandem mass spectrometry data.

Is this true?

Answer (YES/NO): NO